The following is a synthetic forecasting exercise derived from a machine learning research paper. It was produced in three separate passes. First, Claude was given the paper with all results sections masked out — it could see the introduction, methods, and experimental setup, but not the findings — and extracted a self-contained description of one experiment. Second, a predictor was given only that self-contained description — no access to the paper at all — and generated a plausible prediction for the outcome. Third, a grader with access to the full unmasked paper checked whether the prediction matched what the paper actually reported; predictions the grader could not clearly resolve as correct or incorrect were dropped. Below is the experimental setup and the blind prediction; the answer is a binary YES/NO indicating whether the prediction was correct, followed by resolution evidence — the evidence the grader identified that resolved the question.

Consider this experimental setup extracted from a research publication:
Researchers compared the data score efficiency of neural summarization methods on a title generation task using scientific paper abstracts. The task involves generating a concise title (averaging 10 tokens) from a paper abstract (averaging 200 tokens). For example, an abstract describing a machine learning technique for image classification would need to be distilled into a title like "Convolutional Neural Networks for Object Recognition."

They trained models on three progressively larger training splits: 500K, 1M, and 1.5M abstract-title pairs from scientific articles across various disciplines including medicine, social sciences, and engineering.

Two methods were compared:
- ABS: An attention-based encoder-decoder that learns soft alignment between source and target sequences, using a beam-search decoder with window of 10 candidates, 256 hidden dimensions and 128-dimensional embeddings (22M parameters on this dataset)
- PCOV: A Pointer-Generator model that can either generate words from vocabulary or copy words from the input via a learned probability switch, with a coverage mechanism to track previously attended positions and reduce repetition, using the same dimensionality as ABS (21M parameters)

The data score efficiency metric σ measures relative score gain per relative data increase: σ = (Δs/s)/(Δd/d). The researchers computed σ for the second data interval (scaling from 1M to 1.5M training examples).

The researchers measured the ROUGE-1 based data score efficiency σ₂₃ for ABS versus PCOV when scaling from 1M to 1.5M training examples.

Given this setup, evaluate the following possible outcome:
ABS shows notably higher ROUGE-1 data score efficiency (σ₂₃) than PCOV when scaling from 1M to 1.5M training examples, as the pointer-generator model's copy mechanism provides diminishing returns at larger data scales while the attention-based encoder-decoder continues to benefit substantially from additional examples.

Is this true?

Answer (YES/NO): YES